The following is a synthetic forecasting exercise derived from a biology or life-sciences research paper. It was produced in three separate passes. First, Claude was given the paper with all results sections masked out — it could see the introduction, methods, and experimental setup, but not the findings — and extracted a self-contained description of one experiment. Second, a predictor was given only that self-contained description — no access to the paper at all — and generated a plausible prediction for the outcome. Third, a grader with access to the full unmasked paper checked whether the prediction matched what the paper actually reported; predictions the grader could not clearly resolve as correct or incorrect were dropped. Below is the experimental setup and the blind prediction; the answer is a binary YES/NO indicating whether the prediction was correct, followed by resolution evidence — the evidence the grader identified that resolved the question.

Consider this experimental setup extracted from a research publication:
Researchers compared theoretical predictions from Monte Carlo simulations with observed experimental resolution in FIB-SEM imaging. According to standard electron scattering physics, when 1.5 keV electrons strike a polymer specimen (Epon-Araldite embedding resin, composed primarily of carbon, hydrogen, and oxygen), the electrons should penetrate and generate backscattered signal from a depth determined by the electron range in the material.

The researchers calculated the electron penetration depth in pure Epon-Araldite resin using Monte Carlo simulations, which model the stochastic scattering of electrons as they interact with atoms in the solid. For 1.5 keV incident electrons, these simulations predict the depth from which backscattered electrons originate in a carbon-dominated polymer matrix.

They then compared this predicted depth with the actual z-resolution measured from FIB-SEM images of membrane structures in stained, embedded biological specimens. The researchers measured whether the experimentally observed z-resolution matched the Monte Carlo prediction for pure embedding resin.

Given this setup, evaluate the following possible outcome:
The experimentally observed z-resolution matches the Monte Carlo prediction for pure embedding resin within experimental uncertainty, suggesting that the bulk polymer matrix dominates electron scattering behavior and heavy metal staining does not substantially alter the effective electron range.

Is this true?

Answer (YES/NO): NO